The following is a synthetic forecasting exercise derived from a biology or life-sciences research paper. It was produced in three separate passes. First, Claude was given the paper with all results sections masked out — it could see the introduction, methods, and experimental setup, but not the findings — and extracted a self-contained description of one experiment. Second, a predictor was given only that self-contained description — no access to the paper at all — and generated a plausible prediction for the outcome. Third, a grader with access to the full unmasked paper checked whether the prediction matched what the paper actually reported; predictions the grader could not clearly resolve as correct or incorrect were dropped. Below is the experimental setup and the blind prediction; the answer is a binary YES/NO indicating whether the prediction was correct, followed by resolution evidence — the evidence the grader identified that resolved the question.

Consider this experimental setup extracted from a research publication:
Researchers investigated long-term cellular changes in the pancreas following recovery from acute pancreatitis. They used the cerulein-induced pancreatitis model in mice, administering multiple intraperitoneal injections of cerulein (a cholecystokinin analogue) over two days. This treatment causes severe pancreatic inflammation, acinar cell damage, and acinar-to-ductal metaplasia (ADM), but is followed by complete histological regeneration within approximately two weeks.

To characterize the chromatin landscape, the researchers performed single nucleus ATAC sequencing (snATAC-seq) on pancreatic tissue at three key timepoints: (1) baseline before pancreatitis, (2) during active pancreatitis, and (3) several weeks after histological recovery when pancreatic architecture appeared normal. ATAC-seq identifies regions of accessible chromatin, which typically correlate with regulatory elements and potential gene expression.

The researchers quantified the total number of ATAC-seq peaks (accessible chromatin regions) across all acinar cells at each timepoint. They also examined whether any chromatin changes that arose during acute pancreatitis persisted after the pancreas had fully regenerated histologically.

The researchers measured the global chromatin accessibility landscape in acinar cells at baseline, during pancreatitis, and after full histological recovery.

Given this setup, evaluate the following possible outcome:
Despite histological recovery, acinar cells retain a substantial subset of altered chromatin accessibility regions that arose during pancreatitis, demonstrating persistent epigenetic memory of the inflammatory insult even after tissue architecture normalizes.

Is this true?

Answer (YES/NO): YES